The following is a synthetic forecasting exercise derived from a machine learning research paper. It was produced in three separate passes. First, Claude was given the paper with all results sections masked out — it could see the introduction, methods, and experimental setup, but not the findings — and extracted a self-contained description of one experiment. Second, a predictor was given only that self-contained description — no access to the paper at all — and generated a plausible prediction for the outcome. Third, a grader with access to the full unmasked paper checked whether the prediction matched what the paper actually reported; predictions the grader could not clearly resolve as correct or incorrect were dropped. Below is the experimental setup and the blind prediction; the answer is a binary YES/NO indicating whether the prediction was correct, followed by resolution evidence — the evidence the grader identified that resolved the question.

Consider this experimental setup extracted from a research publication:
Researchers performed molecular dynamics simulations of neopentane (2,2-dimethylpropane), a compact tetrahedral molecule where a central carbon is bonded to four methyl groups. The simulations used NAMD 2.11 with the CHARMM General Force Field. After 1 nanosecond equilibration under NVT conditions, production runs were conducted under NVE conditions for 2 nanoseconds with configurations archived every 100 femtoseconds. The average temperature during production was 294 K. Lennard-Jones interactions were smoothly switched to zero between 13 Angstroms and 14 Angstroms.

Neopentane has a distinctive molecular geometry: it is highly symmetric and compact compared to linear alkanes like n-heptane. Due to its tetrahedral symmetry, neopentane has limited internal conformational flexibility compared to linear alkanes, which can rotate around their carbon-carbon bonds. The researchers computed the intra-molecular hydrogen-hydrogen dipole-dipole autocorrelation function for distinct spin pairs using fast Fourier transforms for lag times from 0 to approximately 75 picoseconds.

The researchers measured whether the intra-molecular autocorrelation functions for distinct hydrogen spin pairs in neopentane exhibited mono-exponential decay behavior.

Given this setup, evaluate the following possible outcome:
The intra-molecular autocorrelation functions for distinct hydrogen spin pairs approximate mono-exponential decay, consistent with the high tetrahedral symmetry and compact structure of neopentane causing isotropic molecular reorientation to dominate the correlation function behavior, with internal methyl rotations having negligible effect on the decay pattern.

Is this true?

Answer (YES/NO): YES